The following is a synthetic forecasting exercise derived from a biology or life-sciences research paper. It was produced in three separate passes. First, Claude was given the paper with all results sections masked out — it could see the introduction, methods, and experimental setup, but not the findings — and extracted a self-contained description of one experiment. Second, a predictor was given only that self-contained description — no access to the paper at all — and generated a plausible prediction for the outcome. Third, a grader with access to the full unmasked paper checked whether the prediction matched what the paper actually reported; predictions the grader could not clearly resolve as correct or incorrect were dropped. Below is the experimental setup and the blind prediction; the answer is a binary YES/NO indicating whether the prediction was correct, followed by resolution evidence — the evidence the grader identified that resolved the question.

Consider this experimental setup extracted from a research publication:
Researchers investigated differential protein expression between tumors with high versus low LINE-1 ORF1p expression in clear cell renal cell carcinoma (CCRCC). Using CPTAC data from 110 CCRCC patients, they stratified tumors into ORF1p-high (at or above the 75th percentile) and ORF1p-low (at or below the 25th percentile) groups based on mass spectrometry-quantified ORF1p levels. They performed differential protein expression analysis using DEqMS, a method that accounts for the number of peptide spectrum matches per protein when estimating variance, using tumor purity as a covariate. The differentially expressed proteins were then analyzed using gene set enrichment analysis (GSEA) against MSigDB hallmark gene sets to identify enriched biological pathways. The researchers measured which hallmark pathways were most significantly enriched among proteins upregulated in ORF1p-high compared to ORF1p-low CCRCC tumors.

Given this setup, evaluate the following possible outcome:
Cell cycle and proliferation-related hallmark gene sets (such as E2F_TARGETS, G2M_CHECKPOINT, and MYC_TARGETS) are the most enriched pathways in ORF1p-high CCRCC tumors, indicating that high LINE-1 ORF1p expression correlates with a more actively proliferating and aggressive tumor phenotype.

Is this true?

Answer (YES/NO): NO